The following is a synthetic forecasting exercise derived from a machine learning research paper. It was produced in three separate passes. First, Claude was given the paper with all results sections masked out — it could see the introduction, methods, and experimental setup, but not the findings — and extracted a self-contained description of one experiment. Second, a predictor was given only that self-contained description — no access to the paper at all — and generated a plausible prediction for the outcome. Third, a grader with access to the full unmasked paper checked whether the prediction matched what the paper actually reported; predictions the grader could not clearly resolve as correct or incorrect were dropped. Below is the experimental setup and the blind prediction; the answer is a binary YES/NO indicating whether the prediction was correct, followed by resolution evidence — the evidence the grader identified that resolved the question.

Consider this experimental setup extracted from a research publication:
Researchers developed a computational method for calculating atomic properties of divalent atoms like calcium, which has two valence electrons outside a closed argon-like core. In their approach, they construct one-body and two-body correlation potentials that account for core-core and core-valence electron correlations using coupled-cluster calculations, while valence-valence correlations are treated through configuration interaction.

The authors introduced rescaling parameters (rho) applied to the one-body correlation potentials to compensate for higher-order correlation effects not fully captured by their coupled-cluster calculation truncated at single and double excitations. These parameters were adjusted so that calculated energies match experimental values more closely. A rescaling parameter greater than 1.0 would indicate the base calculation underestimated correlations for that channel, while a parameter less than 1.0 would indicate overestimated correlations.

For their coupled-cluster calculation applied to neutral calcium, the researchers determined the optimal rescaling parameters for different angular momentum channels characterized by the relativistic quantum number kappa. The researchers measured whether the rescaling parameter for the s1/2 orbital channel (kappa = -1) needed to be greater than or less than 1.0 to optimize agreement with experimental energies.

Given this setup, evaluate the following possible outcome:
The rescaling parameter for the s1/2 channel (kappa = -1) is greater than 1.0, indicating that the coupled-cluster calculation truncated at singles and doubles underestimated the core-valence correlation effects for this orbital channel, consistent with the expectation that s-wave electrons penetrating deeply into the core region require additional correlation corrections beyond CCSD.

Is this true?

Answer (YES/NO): NO